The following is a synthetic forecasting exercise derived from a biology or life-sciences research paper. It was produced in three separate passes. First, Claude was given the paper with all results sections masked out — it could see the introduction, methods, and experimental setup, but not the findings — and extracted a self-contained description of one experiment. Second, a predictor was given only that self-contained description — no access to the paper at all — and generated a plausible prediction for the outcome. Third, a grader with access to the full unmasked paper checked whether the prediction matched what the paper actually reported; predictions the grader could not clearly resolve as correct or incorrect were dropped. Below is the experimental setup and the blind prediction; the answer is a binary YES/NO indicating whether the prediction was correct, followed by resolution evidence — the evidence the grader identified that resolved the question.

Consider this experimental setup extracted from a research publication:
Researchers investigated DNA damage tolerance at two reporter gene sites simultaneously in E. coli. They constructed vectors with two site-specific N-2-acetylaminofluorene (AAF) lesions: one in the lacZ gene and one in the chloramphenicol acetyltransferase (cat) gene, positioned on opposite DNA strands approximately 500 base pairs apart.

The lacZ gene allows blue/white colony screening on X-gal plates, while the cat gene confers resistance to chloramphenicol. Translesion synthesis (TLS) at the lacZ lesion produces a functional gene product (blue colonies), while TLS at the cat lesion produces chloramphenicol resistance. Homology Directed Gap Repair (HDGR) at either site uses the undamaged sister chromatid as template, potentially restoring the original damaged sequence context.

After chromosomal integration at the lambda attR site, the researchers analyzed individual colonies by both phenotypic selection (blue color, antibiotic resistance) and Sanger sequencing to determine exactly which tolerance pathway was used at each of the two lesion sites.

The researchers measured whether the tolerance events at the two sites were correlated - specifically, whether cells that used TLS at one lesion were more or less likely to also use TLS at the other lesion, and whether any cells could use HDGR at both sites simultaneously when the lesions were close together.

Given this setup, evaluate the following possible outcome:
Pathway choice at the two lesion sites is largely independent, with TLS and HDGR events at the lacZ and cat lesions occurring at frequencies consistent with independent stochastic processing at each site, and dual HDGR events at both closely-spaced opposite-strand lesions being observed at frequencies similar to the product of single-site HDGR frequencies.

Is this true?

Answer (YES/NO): NO